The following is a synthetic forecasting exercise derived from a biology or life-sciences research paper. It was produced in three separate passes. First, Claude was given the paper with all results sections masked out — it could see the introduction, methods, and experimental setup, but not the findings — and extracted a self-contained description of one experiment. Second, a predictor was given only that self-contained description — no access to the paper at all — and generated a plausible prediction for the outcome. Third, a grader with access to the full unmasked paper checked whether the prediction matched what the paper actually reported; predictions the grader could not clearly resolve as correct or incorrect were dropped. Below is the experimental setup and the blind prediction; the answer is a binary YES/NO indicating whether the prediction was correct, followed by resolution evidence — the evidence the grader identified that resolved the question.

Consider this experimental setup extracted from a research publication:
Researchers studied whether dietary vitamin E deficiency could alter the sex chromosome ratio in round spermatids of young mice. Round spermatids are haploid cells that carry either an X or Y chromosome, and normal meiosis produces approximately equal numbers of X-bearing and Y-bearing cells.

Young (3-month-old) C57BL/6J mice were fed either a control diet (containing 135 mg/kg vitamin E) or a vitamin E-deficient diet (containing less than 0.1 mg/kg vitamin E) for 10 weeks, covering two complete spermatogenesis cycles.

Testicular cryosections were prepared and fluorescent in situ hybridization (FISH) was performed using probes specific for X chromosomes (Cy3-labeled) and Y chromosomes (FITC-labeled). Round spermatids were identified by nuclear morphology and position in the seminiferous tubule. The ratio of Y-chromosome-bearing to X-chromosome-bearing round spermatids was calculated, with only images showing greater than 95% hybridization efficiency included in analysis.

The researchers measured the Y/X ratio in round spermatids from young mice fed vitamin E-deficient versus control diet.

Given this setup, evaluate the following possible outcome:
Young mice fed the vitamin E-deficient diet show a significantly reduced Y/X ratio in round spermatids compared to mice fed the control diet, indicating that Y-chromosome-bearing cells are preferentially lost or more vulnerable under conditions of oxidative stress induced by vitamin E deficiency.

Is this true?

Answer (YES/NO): NO